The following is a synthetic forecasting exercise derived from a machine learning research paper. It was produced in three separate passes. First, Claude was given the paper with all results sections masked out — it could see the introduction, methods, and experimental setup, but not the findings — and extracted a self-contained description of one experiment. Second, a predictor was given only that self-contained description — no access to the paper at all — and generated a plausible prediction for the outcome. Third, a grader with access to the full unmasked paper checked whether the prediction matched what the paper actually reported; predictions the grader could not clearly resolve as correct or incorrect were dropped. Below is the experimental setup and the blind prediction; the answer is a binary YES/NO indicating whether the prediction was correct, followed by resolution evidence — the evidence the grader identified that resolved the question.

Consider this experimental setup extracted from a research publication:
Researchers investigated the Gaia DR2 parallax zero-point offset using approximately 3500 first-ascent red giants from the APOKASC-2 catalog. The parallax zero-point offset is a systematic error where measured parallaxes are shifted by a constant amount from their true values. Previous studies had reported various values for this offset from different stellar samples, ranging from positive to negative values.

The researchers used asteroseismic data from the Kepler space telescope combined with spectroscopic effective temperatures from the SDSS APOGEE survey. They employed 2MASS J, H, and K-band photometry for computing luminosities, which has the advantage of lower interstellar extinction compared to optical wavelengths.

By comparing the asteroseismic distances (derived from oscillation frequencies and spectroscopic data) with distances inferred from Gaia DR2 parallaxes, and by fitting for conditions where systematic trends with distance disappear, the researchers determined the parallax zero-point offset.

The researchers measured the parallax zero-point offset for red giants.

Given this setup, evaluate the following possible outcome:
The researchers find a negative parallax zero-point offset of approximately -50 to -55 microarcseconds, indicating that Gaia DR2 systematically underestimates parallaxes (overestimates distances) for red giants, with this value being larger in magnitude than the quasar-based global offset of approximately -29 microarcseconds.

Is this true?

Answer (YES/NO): NO